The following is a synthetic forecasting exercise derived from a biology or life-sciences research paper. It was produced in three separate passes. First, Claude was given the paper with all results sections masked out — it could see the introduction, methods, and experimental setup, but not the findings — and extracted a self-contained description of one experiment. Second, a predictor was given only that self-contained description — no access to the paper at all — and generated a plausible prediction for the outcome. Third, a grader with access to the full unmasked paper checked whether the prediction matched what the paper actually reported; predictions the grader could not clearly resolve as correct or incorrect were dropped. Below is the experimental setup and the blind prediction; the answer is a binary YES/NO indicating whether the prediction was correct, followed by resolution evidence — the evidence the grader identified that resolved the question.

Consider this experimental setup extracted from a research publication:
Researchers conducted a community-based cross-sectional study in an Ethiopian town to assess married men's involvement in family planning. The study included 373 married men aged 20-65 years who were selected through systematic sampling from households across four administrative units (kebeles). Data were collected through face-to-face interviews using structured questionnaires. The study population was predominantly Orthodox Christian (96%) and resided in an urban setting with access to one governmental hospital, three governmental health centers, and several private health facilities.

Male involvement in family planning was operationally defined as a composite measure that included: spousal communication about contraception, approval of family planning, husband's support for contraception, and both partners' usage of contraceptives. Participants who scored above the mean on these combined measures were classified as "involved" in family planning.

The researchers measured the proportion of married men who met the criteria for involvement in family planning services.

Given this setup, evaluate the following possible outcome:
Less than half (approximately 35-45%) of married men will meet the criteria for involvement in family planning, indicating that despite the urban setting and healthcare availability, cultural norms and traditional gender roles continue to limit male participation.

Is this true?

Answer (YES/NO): NO